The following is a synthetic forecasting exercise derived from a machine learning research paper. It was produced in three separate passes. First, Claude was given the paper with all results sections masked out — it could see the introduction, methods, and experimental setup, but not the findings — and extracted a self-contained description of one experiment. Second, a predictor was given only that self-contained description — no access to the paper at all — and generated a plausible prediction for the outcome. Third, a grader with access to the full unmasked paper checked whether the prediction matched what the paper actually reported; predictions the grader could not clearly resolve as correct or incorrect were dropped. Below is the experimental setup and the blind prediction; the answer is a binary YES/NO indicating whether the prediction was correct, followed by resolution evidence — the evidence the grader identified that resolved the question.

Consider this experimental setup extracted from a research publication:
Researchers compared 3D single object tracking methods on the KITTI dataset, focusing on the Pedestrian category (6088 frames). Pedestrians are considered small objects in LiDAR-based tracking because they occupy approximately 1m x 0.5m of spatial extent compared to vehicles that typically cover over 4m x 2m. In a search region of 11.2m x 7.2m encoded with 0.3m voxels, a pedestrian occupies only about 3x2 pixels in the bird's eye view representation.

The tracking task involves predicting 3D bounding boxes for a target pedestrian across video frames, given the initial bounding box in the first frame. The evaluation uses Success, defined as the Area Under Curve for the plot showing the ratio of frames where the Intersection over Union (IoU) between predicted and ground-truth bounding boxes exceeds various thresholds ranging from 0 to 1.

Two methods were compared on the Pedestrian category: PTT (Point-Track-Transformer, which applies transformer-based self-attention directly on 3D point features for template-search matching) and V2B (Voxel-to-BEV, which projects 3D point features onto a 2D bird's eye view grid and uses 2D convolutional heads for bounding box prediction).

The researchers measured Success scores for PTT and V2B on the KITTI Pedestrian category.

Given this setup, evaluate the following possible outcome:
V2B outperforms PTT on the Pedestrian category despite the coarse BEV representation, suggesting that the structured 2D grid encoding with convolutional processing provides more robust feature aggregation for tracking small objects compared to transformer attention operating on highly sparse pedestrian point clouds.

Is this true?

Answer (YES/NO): YES